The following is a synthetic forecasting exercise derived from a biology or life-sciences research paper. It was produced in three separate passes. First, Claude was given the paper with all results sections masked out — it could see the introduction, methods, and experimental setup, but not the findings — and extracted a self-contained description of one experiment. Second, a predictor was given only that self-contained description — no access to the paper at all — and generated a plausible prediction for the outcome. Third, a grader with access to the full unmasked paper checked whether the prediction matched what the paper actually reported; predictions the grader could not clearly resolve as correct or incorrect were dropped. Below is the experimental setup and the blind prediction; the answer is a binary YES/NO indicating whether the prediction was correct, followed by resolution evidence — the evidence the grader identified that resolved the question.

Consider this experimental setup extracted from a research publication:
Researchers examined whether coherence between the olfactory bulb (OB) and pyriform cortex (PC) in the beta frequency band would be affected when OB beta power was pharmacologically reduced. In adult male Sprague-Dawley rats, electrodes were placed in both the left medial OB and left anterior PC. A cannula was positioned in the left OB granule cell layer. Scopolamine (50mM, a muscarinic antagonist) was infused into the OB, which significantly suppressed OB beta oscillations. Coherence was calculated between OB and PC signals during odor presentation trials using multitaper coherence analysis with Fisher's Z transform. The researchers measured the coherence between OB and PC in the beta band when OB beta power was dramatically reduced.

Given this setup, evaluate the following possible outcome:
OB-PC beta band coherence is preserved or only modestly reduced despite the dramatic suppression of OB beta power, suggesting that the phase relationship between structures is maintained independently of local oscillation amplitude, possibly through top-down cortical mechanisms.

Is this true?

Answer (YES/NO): YES